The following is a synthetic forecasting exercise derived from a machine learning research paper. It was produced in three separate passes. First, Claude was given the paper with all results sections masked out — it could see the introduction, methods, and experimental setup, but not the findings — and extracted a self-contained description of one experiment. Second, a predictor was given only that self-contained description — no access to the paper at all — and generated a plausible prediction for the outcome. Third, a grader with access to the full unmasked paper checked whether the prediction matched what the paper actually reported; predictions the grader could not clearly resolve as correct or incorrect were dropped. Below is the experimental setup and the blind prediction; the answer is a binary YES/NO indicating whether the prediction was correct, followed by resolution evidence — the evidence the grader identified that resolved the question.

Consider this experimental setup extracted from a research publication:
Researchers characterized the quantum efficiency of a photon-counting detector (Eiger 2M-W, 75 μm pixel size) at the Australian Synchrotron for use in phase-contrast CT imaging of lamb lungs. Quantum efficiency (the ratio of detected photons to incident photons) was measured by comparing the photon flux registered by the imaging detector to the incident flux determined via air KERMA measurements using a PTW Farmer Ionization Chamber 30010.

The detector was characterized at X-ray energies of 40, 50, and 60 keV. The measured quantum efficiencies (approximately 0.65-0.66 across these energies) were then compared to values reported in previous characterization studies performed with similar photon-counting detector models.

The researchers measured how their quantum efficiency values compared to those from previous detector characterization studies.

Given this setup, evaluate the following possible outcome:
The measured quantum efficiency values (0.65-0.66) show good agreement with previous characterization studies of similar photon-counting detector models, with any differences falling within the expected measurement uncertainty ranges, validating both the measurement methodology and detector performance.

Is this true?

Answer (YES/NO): NO